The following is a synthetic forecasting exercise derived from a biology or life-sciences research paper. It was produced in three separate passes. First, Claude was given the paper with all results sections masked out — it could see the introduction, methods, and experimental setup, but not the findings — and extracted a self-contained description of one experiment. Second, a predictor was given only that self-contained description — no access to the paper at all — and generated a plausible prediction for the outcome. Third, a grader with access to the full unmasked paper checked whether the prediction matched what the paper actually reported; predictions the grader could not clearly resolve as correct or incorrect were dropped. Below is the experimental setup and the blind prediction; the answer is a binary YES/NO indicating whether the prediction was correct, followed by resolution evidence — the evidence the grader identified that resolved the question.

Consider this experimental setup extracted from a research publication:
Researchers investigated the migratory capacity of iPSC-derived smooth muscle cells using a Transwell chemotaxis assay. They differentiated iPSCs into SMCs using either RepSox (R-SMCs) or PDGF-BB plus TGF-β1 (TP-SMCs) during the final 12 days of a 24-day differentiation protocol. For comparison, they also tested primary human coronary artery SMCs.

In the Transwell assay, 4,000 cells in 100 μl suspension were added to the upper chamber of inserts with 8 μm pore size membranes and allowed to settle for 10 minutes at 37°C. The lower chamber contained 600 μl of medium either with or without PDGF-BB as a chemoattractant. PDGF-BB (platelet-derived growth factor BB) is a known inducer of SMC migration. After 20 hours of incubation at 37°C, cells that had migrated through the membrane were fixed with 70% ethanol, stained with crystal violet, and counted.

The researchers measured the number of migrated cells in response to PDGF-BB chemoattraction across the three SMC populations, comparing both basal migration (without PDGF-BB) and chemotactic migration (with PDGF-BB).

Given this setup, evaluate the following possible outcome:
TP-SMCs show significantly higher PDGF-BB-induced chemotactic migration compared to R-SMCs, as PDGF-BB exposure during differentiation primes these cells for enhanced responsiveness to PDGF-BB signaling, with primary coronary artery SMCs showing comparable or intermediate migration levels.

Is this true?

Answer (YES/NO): NO